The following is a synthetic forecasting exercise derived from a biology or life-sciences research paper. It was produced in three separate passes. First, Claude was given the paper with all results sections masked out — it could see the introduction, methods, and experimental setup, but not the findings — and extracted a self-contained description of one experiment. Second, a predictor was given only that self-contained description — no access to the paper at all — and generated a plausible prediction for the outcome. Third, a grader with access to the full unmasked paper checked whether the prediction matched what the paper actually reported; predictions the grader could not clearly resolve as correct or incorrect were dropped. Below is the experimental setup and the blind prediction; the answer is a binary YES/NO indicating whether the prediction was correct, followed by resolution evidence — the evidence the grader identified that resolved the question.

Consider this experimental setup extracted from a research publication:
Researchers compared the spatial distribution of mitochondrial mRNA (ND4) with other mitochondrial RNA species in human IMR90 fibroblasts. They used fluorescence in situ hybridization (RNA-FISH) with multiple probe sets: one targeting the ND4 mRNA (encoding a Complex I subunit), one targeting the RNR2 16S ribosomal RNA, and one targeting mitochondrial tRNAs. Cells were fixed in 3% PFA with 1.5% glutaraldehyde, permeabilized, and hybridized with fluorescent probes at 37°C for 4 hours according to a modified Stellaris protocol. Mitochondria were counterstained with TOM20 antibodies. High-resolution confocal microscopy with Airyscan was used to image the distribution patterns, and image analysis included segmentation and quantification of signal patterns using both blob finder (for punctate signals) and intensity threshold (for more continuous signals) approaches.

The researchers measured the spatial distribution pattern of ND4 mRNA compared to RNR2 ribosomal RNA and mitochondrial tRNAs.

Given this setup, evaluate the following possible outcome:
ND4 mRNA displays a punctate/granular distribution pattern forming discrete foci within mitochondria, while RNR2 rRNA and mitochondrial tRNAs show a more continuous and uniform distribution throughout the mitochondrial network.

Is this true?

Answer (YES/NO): YES